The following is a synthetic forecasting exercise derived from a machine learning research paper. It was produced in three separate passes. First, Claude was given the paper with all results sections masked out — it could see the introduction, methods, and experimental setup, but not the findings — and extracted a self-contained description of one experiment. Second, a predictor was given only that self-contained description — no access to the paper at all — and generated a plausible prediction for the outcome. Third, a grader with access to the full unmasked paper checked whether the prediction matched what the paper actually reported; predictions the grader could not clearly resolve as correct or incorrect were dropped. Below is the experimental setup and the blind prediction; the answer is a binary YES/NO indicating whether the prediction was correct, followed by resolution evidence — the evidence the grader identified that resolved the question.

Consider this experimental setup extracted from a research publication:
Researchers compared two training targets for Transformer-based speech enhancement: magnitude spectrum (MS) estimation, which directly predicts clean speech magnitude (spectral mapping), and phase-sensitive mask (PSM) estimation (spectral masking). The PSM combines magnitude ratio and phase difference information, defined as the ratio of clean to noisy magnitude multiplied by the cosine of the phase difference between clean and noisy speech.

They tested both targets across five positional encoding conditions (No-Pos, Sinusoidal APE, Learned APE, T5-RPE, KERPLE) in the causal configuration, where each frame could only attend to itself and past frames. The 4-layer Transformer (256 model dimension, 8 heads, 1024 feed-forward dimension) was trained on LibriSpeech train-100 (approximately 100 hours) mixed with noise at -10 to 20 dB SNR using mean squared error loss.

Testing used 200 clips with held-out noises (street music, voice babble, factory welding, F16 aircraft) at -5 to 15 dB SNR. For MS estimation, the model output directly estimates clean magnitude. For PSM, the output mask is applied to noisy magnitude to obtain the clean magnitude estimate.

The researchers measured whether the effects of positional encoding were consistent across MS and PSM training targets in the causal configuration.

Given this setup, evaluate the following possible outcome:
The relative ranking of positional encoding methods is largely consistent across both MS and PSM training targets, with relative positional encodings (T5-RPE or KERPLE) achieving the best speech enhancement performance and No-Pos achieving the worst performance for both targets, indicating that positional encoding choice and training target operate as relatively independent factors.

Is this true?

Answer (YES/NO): NO